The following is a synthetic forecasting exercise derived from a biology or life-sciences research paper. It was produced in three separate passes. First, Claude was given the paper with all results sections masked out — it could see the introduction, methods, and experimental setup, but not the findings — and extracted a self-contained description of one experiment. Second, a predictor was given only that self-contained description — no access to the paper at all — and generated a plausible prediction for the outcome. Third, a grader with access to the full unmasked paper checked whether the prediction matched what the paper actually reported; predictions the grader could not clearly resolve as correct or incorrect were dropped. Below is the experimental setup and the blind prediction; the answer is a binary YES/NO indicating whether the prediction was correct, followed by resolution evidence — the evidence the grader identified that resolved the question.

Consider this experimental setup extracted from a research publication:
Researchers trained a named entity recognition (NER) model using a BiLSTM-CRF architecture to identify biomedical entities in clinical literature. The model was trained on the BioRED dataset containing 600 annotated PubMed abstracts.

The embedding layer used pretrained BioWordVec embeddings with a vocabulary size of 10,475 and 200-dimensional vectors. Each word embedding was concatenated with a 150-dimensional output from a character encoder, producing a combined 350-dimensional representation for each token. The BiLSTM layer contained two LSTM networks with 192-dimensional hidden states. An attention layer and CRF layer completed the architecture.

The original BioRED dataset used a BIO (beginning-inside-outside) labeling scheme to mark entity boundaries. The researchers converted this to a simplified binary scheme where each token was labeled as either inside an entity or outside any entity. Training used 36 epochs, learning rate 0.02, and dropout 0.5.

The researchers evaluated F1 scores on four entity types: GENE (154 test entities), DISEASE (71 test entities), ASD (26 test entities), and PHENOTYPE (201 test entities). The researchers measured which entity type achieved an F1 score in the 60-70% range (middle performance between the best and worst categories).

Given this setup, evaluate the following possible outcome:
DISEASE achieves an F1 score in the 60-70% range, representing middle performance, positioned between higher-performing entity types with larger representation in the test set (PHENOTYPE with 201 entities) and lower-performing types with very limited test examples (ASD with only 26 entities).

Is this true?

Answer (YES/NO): YES